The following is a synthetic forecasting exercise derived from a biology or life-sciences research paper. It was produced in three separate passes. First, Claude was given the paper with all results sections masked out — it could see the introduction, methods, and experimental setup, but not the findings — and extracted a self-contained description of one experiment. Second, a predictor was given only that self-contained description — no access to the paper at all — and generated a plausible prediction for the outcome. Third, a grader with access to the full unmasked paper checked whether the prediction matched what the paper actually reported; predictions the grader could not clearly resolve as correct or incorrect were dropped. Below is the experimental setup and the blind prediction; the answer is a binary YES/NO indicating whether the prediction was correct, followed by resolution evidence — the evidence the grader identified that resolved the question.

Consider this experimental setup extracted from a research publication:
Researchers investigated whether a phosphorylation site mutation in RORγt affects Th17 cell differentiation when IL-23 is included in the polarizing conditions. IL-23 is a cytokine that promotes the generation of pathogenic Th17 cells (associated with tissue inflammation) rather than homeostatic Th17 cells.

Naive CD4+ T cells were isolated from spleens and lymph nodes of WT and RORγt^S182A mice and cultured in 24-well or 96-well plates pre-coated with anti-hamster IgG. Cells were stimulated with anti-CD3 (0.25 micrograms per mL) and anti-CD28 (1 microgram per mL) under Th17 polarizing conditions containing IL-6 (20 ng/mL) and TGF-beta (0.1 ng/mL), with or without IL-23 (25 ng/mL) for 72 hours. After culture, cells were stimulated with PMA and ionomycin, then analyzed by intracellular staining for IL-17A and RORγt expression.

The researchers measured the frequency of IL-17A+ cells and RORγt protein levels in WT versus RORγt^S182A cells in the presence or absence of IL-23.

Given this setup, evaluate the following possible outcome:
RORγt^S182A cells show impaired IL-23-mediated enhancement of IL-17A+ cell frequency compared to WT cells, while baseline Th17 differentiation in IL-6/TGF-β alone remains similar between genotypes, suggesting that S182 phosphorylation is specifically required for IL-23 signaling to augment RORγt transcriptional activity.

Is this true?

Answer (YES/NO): NO